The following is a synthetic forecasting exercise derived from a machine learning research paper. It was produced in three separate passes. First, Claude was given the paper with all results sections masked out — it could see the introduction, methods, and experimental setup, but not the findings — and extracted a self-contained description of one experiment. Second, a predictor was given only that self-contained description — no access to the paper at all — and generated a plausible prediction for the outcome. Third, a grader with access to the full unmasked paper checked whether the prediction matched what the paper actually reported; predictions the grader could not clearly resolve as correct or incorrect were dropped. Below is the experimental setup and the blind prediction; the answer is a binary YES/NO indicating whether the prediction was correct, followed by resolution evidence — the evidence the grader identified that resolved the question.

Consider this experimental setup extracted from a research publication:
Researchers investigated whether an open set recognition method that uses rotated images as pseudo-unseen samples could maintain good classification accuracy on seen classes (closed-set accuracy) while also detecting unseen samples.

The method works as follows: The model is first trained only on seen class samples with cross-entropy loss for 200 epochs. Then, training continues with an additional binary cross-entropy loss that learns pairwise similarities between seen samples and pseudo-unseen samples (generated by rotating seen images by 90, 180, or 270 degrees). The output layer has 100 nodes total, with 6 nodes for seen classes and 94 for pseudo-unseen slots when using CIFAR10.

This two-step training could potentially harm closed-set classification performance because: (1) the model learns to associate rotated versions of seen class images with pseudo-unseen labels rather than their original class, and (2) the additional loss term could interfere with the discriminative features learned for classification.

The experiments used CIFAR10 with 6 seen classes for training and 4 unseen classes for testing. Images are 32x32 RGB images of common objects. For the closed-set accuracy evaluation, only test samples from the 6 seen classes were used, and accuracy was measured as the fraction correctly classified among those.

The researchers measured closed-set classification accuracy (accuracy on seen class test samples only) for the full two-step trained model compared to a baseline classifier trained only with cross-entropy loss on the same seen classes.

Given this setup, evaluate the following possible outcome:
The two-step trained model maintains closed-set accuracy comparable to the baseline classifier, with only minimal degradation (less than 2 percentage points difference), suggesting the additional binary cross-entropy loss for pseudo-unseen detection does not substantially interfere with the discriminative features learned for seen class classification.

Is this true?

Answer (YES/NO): NO